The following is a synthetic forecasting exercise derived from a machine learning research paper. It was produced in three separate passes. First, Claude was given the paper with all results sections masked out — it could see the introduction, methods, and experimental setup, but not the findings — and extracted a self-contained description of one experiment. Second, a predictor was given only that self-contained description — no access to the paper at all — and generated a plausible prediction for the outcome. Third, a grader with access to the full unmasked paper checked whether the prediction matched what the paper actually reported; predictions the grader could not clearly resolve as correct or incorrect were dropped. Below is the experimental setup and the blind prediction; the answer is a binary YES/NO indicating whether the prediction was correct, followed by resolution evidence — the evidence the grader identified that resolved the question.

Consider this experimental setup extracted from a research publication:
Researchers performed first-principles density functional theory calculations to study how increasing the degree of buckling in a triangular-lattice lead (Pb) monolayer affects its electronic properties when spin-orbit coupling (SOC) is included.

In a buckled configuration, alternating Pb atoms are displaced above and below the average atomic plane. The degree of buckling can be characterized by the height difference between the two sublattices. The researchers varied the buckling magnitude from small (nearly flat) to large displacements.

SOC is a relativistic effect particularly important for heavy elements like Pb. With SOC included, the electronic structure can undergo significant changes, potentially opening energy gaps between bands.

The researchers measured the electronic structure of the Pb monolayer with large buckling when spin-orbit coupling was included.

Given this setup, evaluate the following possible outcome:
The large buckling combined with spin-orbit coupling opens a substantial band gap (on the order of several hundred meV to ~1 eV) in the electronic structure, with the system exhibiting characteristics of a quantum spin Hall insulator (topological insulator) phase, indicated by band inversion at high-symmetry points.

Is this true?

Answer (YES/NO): NO